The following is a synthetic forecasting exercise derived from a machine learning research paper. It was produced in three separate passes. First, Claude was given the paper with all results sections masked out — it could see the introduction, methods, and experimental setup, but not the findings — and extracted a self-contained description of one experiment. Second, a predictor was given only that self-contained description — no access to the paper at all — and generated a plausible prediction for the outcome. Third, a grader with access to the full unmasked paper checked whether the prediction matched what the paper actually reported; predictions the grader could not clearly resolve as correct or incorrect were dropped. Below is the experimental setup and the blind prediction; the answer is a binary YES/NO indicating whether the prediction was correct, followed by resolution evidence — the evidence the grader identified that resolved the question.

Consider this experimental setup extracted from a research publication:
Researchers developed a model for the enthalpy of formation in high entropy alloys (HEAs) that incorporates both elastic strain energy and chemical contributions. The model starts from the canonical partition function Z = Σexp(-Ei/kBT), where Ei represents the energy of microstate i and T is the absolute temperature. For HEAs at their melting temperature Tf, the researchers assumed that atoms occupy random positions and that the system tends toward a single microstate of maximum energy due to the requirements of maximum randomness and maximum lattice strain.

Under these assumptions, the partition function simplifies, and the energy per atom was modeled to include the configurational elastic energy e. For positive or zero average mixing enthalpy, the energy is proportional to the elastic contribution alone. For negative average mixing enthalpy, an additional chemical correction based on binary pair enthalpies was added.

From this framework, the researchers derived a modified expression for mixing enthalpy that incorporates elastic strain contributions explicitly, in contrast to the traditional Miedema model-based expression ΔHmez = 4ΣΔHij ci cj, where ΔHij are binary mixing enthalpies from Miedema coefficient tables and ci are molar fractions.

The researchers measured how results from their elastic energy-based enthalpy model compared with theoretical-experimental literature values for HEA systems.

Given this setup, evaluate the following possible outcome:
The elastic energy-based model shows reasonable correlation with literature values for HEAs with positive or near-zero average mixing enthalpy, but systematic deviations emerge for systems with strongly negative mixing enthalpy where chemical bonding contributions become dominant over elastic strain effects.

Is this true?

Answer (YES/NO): NO